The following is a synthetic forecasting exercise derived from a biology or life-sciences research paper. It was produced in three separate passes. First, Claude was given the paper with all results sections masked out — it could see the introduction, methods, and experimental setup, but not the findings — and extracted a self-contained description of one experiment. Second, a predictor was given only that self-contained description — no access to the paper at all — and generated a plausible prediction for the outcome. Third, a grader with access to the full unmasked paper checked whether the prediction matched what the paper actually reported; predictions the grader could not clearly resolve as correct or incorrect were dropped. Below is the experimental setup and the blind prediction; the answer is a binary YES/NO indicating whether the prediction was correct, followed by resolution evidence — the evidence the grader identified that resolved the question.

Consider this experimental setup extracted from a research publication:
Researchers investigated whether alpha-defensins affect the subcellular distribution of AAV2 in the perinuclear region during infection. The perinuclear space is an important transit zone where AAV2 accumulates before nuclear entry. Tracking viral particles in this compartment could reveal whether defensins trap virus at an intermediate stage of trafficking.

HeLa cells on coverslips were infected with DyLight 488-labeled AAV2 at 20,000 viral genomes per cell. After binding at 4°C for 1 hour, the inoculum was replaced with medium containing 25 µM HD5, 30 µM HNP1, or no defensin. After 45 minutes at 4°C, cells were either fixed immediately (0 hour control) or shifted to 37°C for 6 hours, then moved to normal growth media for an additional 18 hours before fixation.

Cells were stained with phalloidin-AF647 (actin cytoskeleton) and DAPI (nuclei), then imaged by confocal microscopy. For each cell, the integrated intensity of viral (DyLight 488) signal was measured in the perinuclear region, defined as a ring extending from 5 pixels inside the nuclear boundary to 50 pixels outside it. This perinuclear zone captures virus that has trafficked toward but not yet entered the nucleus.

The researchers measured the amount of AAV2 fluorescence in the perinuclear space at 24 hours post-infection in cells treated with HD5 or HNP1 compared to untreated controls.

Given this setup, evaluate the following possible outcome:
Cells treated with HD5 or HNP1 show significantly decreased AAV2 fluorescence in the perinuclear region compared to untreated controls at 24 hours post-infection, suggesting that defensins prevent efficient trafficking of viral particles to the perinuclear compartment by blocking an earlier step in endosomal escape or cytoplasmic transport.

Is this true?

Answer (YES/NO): NO